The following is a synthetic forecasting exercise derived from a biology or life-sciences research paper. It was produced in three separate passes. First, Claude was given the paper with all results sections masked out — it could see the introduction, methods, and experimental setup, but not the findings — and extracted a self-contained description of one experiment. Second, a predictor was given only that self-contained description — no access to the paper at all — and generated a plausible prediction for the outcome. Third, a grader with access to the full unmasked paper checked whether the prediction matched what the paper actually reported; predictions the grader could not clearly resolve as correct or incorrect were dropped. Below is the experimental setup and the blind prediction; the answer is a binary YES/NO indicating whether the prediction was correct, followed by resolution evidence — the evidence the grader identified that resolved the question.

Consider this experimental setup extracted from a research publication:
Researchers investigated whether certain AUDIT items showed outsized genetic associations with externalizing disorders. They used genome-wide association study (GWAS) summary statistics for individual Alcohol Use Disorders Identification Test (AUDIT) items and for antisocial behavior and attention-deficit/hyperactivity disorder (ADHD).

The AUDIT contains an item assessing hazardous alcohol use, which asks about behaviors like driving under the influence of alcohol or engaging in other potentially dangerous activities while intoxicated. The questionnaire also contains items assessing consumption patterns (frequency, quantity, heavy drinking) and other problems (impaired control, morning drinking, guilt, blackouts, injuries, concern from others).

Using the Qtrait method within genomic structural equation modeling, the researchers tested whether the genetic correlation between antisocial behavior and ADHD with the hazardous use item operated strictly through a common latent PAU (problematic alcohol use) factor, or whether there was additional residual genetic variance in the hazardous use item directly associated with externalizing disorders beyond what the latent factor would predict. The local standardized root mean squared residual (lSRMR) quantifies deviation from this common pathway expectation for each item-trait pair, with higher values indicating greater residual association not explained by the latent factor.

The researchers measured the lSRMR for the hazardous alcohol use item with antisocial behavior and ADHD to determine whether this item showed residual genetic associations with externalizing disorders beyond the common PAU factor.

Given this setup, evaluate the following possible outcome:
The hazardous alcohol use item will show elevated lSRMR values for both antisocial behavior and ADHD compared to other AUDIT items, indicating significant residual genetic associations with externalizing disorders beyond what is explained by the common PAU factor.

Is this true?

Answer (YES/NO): NO